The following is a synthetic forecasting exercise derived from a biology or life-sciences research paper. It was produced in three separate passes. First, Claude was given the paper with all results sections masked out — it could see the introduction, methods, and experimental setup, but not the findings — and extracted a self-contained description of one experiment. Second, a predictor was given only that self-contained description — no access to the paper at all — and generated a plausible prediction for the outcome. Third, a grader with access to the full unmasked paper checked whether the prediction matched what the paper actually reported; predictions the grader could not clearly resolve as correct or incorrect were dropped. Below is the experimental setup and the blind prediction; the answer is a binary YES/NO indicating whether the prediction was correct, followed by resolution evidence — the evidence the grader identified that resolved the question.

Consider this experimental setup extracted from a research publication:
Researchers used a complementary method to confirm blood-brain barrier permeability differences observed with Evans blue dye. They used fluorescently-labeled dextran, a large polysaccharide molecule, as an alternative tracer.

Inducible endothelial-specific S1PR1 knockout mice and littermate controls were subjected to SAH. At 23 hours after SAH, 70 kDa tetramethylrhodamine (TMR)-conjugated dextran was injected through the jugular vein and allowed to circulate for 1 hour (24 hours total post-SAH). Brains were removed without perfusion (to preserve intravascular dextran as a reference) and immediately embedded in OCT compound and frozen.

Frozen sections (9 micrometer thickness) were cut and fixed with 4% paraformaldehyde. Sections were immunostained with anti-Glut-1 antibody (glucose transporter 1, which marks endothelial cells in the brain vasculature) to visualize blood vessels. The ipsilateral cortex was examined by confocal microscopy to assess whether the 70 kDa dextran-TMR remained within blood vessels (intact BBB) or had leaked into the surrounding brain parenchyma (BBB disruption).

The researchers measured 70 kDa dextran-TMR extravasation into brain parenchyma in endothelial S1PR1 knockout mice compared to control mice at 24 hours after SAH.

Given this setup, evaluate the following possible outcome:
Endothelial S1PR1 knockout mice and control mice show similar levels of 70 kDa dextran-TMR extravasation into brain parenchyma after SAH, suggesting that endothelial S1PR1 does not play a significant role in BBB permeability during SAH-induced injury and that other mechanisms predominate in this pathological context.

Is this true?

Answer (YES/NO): NO